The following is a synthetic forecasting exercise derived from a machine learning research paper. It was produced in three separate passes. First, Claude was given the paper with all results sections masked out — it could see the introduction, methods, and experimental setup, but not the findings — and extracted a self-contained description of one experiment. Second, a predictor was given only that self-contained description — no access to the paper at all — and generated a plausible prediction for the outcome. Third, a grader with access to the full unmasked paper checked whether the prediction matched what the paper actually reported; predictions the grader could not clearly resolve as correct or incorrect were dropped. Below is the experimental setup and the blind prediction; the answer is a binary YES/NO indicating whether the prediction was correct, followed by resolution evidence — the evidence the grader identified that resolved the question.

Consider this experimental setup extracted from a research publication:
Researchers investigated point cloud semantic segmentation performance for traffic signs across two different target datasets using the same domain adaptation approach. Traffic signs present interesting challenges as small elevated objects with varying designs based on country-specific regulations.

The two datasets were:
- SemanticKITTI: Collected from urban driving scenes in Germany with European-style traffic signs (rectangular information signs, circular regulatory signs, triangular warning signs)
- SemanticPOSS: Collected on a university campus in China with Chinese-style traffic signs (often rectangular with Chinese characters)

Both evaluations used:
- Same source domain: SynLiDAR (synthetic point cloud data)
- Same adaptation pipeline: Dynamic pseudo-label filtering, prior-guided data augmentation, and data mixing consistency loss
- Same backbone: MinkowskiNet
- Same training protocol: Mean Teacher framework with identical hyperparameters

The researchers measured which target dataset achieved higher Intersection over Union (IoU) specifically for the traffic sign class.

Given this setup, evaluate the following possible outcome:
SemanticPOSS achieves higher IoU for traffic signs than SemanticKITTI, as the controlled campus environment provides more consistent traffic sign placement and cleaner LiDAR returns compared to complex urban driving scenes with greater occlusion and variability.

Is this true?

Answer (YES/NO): YES